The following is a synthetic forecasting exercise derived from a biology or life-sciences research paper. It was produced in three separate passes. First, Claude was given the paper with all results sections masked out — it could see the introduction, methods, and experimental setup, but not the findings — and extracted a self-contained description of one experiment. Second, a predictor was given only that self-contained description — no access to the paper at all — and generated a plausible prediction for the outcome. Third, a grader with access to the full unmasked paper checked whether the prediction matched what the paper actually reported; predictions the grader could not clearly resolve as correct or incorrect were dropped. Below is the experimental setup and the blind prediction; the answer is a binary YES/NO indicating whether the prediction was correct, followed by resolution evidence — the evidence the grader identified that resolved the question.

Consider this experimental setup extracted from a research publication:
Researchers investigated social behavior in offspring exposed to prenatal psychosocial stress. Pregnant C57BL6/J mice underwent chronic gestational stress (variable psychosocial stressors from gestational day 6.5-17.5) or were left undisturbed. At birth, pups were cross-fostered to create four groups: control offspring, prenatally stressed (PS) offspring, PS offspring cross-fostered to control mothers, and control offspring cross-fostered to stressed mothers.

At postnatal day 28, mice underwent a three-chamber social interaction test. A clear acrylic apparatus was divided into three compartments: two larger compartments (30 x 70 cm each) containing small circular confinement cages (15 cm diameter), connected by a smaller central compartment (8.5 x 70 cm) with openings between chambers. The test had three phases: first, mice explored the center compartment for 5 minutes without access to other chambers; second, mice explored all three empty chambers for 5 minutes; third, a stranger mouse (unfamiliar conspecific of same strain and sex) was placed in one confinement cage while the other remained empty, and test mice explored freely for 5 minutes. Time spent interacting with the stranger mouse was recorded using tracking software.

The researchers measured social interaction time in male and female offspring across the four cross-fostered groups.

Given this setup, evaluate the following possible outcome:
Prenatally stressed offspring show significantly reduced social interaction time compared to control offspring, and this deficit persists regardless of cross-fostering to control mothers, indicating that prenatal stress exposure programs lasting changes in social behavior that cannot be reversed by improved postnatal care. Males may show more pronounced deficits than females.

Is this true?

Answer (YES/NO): NO